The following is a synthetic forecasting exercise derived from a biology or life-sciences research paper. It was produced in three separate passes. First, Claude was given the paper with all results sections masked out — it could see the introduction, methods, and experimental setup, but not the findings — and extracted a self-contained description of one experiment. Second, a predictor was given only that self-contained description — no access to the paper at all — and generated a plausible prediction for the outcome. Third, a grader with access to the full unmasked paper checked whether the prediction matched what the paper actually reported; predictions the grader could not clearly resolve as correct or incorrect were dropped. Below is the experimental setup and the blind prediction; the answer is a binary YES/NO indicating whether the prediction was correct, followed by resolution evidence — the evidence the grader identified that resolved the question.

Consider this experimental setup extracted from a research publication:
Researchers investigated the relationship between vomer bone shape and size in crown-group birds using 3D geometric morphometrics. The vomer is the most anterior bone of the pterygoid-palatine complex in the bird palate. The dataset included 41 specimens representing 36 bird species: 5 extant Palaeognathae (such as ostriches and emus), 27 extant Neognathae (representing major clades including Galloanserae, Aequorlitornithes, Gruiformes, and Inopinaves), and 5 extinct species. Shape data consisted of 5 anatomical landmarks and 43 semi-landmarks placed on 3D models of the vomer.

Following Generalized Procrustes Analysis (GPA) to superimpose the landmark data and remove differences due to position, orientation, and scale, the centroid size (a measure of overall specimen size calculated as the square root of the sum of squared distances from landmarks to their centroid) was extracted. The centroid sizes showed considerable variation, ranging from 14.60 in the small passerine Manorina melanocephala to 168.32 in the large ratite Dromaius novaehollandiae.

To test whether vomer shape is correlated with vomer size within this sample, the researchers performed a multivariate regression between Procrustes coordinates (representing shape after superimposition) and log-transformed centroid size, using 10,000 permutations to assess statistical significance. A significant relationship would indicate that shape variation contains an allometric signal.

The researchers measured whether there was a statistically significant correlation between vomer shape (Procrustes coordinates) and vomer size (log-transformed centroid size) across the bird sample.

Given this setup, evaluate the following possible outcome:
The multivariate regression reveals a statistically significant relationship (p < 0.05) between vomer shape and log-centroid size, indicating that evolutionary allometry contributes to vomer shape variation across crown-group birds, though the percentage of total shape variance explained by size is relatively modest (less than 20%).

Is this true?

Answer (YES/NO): YES